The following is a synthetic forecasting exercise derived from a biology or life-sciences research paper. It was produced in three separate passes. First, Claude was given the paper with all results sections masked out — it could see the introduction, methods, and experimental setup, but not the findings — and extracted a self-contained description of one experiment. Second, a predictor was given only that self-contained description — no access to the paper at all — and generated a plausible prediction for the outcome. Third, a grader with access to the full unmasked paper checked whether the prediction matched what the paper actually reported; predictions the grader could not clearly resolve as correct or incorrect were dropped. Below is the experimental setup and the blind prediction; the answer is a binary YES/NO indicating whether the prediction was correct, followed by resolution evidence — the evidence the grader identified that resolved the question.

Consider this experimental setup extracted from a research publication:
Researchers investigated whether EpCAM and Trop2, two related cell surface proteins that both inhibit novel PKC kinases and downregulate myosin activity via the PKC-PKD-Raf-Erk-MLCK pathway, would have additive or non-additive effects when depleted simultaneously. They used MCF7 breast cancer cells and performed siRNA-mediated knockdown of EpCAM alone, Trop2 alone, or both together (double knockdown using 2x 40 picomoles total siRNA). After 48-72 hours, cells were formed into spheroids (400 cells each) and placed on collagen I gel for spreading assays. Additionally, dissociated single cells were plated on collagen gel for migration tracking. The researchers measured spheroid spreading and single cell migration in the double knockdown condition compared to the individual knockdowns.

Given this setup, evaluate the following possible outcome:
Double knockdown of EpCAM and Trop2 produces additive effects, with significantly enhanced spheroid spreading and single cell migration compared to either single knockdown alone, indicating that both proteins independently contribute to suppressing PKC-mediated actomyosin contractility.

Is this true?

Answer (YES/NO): NO